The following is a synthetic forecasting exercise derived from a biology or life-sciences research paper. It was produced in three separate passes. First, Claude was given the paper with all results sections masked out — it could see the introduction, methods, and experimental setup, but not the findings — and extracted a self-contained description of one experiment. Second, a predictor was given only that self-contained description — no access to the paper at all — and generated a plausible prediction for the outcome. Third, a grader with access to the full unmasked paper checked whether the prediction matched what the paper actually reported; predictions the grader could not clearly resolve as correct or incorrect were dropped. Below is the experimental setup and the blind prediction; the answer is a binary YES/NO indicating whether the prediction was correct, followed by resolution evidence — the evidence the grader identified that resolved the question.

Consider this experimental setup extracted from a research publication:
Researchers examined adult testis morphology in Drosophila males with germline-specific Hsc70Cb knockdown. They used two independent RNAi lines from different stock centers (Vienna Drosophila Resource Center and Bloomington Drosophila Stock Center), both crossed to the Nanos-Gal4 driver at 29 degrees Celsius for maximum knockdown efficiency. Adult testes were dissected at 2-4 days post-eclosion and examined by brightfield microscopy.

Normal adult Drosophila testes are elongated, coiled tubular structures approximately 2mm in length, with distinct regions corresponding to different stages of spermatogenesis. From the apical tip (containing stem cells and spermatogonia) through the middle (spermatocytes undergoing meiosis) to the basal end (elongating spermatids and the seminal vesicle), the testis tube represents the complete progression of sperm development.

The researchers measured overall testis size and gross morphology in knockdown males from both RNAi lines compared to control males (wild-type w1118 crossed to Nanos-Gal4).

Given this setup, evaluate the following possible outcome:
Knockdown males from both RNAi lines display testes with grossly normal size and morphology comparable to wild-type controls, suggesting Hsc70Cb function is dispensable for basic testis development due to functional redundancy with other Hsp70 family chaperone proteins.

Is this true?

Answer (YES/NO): NO